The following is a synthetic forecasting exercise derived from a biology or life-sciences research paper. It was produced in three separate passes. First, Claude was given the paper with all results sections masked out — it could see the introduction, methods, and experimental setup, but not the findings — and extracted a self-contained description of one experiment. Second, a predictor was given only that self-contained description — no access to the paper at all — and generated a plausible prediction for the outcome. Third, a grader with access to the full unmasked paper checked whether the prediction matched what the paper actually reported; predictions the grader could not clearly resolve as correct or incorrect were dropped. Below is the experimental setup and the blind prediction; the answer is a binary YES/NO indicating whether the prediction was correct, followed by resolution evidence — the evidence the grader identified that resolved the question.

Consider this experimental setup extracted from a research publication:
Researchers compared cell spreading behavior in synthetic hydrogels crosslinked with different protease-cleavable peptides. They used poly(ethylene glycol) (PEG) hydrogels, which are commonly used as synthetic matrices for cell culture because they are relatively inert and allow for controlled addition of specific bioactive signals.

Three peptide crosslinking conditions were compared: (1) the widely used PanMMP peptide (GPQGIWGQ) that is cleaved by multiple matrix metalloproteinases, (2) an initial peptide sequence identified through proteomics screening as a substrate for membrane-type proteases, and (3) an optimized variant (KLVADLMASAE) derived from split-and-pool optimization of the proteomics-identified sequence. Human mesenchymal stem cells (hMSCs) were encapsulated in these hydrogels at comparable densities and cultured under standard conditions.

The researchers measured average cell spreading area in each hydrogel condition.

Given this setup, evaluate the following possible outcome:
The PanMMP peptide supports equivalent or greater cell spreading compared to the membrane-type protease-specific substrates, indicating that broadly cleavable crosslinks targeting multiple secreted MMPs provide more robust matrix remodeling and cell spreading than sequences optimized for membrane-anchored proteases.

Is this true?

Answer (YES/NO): NO